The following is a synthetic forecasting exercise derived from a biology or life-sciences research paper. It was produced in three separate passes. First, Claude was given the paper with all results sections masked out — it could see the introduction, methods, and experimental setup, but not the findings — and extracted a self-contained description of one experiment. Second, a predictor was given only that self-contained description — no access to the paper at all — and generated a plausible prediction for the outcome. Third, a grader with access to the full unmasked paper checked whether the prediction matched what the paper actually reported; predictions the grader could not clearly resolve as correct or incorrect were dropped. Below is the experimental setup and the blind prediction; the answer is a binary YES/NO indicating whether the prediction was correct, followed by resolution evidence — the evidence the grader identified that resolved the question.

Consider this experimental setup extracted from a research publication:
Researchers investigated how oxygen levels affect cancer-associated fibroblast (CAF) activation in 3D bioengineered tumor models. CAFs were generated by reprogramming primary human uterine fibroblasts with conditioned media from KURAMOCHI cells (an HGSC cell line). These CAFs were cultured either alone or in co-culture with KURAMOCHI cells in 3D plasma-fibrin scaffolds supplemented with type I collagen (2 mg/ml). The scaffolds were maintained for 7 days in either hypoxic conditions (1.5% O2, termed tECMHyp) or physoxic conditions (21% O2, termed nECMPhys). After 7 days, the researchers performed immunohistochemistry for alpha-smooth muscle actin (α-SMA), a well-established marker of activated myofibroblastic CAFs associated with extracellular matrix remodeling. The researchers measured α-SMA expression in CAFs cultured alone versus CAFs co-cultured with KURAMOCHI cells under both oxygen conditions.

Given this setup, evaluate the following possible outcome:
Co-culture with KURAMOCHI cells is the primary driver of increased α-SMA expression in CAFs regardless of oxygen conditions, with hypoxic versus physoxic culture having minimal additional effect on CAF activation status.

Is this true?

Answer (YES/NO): NO